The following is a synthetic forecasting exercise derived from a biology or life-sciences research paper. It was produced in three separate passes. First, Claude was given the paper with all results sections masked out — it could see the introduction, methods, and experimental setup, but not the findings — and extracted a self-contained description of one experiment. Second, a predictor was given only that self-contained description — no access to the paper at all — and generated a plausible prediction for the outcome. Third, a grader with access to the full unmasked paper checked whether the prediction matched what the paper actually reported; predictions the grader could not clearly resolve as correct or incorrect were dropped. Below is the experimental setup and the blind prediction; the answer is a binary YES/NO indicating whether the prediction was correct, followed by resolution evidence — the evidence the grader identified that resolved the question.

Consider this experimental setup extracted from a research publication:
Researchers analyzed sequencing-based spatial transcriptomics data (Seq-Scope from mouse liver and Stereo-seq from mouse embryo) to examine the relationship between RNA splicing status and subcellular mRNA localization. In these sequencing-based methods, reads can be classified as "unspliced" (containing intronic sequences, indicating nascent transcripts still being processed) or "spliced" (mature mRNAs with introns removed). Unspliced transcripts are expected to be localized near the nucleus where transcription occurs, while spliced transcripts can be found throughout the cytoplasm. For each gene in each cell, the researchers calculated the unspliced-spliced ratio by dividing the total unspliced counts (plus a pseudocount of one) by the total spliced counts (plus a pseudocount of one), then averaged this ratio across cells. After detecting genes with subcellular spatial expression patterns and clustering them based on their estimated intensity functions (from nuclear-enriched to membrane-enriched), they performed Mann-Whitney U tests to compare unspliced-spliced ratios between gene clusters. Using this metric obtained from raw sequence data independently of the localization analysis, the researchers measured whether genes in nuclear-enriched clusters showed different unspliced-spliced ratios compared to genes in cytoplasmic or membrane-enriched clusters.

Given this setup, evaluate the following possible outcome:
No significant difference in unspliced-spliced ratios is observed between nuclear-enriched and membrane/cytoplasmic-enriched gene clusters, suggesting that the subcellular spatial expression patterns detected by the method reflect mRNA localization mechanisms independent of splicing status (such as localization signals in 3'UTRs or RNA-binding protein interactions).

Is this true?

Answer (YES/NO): NO